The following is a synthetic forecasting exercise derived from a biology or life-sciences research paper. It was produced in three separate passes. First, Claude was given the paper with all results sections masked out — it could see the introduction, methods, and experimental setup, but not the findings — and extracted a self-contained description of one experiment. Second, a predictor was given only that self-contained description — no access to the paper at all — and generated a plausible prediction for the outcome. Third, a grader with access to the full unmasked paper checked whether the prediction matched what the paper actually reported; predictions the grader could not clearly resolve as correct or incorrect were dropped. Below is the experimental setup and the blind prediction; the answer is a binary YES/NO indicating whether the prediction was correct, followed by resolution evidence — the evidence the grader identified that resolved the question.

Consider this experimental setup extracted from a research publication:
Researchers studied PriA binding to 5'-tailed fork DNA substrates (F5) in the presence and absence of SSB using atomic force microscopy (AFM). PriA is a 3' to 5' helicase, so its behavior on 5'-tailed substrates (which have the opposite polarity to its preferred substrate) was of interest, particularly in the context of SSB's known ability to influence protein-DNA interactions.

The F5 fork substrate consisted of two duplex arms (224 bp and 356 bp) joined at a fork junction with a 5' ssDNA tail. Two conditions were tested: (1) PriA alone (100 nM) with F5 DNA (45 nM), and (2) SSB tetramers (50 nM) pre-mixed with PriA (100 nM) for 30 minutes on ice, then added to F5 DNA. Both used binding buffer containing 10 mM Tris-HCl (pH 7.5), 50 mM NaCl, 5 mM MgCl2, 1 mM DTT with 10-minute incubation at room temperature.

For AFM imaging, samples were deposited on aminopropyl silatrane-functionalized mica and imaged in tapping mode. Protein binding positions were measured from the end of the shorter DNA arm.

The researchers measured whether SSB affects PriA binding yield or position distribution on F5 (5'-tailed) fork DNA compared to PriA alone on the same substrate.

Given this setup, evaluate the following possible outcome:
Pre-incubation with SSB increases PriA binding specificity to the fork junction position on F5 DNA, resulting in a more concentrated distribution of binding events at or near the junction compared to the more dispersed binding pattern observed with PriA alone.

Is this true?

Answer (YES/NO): NO